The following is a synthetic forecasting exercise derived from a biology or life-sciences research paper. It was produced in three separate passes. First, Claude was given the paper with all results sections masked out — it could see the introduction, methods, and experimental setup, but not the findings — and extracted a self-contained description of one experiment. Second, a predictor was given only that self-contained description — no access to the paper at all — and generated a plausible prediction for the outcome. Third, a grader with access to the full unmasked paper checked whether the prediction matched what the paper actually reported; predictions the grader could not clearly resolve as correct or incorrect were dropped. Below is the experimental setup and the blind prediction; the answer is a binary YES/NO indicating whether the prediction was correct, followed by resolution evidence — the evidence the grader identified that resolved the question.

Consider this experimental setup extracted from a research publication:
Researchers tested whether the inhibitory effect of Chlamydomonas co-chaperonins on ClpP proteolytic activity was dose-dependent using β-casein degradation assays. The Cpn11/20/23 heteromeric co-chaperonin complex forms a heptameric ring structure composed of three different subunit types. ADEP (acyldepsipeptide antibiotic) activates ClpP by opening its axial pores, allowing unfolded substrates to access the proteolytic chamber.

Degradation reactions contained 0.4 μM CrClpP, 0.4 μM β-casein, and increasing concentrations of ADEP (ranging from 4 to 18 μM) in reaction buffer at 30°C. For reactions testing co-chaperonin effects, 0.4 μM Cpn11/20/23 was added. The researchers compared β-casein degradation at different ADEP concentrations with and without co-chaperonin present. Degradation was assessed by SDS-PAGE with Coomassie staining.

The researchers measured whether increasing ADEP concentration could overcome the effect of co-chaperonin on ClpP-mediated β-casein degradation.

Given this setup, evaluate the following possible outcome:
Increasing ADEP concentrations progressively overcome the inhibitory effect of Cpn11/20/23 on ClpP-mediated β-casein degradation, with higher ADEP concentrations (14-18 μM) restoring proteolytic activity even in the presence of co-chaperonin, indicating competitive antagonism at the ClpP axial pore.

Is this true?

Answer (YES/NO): NO